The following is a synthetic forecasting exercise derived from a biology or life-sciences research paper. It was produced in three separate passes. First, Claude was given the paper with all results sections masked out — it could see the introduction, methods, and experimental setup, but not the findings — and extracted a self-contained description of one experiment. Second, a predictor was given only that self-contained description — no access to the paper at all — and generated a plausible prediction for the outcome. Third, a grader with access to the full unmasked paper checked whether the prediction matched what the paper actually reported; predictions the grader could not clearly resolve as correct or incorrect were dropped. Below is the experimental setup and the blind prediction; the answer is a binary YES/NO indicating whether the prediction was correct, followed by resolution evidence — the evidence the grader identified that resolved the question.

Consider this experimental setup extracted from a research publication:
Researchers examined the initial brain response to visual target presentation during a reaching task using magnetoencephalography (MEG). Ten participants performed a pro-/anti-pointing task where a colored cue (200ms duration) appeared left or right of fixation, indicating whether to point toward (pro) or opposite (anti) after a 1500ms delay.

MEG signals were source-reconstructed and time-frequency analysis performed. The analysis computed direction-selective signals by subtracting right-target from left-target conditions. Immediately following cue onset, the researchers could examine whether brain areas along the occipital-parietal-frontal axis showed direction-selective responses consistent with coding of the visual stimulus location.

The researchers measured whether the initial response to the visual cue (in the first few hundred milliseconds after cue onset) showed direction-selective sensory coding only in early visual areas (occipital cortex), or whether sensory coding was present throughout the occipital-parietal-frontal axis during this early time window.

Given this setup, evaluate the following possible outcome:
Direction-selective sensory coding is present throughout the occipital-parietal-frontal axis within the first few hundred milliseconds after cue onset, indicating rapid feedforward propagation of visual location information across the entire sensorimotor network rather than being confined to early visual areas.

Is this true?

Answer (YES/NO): YES